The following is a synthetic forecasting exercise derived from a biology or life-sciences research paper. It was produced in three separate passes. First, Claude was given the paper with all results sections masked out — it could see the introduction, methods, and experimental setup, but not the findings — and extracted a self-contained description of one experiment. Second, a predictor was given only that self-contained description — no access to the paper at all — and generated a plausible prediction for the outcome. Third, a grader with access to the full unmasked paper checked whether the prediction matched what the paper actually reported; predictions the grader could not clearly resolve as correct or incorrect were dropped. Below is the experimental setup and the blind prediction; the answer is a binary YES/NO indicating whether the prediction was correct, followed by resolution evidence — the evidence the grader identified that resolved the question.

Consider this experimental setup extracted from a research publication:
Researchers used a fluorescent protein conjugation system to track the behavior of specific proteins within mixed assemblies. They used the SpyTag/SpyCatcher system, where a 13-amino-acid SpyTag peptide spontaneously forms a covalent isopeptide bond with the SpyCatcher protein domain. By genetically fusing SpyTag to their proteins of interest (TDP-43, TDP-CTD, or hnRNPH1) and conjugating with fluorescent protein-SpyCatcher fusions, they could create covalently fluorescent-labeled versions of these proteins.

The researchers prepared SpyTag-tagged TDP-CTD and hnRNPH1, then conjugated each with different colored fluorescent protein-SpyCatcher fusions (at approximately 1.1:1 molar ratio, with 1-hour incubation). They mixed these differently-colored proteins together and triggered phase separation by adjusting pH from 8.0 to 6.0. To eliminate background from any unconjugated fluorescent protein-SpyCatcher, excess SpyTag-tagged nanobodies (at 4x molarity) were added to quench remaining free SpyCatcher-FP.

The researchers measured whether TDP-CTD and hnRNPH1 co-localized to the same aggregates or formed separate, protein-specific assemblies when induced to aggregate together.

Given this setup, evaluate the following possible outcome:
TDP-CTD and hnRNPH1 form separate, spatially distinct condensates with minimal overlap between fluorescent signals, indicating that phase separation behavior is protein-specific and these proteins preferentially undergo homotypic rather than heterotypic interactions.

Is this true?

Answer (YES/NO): YES